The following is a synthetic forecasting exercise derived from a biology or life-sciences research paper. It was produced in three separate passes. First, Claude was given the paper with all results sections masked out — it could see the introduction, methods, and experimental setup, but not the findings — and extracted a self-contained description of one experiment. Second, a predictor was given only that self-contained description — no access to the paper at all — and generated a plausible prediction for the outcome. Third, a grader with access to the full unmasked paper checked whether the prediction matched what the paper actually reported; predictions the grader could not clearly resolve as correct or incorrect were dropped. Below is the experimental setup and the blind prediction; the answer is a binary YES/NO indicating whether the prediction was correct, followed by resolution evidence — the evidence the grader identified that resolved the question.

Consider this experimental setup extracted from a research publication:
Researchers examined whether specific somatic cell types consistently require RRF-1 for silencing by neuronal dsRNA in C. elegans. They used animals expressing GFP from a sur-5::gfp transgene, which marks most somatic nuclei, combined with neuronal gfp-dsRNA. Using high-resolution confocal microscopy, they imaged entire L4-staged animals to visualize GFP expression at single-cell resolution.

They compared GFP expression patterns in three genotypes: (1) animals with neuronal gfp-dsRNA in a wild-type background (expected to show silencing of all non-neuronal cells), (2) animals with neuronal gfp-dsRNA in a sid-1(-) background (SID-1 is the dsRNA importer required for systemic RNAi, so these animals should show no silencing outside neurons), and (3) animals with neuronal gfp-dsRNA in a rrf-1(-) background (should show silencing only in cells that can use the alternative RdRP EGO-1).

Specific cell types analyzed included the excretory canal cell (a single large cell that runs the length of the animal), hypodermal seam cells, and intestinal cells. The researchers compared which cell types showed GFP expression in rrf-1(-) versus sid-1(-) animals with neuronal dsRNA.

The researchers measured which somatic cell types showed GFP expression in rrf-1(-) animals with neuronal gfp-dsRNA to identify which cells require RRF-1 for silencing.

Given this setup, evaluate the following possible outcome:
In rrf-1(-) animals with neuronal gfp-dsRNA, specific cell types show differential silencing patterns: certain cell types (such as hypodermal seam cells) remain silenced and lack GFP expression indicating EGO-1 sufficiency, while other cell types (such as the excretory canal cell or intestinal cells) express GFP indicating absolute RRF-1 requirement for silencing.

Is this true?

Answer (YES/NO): NO